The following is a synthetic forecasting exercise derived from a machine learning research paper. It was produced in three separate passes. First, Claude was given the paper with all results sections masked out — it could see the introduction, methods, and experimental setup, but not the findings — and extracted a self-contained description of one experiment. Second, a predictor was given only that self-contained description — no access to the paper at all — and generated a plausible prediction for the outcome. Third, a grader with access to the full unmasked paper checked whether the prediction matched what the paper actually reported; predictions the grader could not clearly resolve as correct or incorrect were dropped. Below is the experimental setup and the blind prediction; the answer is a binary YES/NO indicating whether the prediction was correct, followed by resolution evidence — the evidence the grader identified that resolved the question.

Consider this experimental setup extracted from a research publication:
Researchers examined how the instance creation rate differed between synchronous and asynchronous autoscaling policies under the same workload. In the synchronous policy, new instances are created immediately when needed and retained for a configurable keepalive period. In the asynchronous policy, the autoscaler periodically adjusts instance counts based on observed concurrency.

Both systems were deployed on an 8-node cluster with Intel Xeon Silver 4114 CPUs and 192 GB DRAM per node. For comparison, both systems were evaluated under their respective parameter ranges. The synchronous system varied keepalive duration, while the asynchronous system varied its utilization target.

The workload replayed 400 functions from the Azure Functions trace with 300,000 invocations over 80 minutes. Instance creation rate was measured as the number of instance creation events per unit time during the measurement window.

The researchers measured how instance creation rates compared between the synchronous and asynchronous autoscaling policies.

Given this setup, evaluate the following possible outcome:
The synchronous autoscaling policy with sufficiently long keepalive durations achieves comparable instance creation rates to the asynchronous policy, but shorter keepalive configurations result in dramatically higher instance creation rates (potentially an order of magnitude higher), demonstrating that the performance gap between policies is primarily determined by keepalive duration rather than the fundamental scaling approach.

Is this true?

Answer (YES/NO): YES